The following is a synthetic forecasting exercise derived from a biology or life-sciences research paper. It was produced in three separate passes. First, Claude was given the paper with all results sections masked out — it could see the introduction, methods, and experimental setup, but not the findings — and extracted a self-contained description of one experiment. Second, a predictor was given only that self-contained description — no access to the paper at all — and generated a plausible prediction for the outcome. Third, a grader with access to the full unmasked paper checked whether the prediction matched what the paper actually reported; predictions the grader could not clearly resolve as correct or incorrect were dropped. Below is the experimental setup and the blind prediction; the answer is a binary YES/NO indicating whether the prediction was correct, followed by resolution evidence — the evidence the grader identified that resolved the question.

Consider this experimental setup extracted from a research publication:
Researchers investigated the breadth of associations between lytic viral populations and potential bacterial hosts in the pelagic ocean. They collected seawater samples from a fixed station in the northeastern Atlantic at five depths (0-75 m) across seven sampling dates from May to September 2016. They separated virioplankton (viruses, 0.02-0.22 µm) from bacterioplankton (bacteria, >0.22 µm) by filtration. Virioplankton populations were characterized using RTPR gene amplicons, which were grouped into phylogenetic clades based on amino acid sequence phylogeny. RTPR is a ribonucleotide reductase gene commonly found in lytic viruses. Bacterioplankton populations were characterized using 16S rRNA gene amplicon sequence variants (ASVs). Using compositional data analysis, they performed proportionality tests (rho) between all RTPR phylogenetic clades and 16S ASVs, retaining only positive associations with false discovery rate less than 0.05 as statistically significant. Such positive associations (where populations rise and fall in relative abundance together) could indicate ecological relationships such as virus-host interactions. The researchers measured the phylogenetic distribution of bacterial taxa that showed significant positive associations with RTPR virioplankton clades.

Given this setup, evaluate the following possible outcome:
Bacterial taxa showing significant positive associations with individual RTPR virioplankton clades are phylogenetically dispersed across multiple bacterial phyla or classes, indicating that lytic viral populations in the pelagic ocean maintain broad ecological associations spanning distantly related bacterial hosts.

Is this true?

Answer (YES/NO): YES